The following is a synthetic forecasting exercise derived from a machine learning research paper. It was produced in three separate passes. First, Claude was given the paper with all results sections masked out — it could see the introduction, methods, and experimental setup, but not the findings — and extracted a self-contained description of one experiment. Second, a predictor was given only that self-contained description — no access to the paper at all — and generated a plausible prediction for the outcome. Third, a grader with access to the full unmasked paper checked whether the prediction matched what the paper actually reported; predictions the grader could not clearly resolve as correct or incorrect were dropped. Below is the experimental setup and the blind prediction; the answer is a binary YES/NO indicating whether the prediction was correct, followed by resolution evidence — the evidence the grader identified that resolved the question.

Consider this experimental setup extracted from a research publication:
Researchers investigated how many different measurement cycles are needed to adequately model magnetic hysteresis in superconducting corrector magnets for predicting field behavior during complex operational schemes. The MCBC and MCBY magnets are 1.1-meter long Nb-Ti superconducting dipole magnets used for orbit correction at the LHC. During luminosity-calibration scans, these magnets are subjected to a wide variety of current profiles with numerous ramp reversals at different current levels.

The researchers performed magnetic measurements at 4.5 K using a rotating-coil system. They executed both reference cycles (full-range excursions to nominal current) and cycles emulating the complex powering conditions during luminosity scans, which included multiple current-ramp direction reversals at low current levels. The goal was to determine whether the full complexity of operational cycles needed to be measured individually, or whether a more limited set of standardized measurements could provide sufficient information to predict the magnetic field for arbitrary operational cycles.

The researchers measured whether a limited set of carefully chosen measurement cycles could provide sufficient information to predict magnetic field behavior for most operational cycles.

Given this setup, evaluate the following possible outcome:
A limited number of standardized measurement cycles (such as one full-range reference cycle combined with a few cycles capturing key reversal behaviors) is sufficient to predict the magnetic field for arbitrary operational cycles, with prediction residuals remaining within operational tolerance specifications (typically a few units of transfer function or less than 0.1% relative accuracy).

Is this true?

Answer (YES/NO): YES